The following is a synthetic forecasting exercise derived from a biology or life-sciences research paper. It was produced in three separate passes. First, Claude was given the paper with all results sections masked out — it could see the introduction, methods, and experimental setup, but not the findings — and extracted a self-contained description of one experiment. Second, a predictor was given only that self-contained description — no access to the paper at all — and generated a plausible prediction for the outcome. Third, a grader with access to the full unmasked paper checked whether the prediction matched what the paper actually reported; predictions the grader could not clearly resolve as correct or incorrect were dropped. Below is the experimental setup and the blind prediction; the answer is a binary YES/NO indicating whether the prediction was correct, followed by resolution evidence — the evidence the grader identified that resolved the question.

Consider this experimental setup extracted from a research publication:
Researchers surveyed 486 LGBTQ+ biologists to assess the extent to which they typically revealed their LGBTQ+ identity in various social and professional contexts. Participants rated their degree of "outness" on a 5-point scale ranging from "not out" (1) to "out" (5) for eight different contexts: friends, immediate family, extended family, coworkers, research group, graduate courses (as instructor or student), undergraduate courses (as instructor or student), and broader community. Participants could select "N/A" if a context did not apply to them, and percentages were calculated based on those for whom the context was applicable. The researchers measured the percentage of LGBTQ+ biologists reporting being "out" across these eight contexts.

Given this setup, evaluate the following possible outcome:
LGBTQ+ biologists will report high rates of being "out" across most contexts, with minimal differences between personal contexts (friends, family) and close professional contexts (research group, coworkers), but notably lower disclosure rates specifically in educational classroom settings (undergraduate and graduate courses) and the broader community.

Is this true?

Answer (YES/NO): NO